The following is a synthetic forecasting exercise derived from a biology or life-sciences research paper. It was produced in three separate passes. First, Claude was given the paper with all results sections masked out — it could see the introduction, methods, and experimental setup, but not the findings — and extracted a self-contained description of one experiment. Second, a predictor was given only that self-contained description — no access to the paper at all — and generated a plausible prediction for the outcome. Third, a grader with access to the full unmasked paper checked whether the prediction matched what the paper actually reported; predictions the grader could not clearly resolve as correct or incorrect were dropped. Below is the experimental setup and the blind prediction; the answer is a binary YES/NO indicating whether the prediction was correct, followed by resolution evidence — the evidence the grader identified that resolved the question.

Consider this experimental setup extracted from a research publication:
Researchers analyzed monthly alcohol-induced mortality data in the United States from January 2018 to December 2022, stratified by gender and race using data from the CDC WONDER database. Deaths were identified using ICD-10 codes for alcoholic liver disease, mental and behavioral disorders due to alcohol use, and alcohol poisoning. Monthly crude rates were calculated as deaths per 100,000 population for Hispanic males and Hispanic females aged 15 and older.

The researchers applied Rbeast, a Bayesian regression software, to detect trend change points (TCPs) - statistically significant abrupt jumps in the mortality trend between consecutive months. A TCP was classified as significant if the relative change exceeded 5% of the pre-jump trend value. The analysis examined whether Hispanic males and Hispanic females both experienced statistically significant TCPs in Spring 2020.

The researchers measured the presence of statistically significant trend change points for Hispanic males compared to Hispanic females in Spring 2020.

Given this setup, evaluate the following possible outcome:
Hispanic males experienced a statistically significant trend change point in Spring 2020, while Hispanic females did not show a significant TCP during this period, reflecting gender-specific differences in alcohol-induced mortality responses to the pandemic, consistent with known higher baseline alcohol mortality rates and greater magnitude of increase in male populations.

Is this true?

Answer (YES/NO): YES